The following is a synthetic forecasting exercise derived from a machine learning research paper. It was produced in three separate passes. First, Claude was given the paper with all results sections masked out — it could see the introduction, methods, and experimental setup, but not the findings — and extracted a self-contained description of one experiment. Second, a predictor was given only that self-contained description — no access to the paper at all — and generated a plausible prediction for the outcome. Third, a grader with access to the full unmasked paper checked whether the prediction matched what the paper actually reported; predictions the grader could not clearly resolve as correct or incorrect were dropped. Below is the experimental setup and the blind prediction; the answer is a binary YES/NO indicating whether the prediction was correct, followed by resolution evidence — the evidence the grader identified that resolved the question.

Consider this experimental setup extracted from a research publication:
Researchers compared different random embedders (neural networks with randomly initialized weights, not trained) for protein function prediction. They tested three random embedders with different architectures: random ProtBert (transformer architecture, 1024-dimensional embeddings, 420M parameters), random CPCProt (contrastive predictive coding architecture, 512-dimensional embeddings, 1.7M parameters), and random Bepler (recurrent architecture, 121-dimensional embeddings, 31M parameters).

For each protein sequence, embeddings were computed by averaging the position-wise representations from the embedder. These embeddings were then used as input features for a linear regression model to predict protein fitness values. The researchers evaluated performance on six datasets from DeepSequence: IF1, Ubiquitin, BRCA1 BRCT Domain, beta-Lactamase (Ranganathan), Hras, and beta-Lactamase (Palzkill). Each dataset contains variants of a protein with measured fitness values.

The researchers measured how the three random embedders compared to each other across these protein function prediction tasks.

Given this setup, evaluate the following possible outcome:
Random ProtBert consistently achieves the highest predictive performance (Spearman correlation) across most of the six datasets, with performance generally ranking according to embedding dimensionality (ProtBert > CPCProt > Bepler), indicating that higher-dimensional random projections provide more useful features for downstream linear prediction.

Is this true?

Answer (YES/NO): NO